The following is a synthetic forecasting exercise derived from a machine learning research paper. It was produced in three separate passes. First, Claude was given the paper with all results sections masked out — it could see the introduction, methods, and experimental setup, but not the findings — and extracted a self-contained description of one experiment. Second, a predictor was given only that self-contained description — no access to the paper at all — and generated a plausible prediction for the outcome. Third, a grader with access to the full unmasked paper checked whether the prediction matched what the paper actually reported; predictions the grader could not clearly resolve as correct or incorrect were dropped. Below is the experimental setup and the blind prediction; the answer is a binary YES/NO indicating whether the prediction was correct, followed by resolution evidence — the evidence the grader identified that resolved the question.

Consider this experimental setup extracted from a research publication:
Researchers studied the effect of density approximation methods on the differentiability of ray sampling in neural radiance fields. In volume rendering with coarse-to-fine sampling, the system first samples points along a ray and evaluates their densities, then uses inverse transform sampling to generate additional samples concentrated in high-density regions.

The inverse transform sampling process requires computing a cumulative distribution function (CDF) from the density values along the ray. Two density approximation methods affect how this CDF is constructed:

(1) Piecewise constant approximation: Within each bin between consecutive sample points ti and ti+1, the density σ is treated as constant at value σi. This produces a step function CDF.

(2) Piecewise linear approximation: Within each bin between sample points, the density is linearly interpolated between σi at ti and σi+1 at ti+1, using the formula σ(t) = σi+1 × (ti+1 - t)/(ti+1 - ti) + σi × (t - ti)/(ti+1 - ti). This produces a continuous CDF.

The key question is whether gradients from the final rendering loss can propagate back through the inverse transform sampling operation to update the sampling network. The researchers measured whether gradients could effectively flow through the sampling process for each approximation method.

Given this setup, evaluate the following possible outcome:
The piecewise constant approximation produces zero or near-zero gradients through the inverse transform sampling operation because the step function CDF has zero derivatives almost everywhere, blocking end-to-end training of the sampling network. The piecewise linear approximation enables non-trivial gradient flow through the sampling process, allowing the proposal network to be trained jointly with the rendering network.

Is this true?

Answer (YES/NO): YES